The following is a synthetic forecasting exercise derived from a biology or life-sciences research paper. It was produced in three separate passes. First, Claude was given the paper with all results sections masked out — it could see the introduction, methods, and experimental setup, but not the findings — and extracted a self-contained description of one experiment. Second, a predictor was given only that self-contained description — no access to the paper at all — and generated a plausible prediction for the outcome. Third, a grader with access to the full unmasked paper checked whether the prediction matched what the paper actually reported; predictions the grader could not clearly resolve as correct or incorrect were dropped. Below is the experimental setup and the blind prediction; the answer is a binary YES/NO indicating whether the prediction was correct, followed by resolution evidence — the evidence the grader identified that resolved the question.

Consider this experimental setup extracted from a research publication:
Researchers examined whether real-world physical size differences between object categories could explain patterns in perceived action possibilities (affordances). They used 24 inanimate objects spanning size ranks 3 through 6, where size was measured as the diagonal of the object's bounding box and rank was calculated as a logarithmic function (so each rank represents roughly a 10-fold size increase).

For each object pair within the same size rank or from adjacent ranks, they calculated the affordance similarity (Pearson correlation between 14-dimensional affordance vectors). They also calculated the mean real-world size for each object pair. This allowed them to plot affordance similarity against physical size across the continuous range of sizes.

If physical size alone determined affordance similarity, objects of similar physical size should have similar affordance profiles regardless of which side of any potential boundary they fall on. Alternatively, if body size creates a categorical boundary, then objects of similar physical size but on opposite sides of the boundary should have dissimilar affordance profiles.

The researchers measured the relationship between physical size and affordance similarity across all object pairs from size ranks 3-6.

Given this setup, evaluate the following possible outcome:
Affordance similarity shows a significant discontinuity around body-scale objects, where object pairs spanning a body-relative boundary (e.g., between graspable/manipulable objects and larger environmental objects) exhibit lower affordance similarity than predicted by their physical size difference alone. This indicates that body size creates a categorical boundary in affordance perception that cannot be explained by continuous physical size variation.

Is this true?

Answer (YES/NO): YES